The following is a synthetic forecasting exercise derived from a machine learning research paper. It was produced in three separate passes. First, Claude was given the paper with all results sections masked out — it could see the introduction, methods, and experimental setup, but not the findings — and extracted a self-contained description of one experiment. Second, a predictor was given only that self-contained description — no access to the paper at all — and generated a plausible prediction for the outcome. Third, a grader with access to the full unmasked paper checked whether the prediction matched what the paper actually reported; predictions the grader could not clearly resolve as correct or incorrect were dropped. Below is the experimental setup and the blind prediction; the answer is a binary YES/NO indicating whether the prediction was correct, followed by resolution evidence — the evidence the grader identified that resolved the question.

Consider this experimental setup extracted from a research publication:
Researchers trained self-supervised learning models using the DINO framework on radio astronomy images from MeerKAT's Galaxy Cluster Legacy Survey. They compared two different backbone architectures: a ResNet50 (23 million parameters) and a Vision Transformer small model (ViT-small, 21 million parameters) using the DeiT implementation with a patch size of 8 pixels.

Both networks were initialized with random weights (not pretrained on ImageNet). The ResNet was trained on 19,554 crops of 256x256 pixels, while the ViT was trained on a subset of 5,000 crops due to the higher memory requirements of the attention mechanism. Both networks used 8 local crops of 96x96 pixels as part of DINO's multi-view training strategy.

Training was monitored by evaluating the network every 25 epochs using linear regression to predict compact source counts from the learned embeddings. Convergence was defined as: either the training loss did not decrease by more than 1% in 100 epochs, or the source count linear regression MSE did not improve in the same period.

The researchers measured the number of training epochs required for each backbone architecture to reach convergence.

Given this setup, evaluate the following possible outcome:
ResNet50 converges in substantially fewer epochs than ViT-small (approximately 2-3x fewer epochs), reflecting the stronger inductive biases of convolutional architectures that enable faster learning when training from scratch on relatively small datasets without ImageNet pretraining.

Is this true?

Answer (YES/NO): NO